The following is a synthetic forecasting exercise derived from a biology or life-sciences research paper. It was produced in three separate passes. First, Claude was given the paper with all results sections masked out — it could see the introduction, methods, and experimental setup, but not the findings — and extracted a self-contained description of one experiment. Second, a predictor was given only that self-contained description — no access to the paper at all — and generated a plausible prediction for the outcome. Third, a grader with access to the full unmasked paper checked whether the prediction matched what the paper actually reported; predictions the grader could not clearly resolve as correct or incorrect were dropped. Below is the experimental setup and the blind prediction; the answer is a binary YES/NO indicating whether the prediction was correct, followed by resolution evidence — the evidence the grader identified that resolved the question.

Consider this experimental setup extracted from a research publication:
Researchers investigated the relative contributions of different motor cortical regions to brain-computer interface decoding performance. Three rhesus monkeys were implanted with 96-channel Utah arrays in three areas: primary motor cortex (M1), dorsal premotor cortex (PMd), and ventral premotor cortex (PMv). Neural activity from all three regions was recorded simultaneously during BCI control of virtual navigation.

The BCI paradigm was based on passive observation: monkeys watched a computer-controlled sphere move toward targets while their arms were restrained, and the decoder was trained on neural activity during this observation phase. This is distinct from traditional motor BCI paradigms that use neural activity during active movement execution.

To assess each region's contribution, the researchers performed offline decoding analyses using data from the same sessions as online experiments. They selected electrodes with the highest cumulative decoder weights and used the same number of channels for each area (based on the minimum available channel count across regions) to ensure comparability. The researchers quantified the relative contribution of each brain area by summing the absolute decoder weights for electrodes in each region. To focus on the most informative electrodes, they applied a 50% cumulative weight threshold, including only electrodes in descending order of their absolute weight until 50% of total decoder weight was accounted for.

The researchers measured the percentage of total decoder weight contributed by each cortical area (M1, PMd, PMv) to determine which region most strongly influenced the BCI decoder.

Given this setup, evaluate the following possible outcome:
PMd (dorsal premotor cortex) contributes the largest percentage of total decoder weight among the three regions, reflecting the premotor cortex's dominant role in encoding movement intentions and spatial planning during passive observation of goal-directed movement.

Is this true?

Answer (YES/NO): NO